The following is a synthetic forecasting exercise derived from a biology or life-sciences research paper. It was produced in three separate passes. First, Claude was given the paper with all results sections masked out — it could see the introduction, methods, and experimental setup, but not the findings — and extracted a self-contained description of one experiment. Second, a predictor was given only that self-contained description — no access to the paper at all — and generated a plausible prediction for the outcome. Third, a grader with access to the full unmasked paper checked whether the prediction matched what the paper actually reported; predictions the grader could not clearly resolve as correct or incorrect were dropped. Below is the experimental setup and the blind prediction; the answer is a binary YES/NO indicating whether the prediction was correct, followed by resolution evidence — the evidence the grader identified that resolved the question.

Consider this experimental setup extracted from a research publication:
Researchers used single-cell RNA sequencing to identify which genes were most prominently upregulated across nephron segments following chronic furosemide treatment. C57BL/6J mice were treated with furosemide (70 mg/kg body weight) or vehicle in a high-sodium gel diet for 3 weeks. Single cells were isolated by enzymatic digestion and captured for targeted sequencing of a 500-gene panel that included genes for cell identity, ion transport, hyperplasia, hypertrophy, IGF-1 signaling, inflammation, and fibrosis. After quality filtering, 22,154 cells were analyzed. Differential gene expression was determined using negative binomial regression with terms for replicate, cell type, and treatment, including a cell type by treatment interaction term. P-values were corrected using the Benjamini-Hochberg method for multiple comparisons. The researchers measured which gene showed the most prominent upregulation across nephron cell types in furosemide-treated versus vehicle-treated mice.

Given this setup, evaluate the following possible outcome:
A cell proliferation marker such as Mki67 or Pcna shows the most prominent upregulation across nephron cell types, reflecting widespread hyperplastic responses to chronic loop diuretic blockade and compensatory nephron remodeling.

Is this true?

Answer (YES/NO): NO